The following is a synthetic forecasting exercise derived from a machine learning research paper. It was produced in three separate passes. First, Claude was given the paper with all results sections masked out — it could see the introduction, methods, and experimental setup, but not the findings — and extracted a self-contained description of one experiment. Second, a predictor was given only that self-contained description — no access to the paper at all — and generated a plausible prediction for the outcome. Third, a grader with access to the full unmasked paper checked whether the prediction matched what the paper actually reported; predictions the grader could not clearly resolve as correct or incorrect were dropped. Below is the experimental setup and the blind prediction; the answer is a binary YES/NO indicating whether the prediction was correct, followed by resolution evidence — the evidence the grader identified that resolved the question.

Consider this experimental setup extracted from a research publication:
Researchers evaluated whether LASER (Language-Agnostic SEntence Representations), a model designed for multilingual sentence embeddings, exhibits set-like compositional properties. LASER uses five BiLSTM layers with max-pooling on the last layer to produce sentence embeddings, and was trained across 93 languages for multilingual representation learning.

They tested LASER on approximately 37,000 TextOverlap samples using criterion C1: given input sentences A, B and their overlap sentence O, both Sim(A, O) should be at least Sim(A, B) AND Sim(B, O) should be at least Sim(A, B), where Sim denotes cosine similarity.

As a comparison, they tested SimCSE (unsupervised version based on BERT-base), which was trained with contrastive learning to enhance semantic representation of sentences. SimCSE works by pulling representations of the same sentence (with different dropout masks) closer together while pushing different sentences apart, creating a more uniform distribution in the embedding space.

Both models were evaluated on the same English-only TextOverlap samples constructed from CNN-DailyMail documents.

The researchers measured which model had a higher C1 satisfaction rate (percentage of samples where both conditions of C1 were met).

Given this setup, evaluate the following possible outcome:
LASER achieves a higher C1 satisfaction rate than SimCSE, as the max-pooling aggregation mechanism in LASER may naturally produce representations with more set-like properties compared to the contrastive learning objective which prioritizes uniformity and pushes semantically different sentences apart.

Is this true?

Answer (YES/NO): NO